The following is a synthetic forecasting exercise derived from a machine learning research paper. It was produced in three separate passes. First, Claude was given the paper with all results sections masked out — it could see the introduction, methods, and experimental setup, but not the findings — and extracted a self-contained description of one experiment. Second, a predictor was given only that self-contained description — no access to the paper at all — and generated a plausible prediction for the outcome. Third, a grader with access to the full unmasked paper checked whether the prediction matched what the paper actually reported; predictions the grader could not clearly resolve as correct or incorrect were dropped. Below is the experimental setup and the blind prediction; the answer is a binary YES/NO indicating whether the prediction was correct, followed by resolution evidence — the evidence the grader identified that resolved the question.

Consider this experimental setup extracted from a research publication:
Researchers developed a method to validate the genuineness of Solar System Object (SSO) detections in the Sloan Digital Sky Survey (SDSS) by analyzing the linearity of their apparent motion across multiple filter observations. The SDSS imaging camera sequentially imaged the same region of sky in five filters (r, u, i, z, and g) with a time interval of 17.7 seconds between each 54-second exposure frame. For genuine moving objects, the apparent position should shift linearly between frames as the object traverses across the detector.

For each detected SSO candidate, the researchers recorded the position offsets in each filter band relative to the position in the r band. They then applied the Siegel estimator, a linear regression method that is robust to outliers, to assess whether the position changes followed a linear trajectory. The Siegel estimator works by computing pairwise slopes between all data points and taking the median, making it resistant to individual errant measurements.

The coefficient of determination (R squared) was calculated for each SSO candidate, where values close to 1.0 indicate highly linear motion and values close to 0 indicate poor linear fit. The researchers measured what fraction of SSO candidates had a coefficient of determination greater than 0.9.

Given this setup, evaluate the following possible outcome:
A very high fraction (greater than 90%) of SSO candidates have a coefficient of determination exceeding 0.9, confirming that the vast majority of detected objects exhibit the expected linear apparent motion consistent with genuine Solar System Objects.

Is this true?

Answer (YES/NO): YES